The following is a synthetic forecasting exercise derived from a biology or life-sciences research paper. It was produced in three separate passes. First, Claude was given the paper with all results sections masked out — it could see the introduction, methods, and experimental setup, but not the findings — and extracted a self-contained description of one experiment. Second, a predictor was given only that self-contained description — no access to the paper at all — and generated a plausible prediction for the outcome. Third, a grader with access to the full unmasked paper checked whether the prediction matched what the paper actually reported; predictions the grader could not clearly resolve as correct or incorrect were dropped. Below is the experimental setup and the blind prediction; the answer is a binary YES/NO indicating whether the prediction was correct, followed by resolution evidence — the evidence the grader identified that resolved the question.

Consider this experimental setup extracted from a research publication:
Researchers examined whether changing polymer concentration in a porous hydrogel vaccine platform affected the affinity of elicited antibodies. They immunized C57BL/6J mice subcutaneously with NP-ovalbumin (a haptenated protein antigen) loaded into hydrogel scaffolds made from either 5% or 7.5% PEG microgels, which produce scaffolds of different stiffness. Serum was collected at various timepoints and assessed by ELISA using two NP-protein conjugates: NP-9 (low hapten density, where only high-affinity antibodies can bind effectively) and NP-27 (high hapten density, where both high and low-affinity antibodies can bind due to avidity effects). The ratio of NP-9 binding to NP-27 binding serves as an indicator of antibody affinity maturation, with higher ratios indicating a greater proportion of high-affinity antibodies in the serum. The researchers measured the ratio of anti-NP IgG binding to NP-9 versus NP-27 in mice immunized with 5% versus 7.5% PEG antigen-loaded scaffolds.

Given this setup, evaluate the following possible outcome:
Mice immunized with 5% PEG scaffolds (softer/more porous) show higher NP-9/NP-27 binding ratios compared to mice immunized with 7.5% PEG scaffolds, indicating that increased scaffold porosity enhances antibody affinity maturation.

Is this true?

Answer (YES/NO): NO